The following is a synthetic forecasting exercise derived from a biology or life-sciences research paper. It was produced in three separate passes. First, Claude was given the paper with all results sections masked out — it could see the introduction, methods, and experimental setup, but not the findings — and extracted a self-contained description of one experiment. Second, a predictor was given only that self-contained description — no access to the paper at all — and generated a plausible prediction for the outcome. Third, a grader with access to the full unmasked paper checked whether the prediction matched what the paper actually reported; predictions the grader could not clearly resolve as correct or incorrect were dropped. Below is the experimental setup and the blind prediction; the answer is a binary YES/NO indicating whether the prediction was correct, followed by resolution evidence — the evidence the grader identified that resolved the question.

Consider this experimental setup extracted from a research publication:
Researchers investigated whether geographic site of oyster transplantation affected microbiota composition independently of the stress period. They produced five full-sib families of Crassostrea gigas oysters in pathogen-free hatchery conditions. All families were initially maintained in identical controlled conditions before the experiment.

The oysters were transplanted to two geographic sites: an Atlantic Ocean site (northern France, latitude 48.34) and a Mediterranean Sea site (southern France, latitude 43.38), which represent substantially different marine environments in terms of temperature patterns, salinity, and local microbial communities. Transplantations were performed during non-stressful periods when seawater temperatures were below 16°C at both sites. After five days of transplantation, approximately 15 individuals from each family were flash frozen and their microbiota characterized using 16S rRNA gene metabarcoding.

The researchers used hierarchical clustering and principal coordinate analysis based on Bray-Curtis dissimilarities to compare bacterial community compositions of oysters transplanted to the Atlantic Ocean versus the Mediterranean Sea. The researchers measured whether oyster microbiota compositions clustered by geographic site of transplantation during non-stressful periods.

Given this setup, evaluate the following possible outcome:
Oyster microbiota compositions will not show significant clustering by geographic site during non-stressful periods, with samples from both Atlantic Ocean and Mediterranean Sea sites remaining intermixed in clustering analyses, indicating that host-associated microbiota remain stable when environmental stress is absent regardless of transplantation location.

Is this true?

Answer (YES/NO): NO